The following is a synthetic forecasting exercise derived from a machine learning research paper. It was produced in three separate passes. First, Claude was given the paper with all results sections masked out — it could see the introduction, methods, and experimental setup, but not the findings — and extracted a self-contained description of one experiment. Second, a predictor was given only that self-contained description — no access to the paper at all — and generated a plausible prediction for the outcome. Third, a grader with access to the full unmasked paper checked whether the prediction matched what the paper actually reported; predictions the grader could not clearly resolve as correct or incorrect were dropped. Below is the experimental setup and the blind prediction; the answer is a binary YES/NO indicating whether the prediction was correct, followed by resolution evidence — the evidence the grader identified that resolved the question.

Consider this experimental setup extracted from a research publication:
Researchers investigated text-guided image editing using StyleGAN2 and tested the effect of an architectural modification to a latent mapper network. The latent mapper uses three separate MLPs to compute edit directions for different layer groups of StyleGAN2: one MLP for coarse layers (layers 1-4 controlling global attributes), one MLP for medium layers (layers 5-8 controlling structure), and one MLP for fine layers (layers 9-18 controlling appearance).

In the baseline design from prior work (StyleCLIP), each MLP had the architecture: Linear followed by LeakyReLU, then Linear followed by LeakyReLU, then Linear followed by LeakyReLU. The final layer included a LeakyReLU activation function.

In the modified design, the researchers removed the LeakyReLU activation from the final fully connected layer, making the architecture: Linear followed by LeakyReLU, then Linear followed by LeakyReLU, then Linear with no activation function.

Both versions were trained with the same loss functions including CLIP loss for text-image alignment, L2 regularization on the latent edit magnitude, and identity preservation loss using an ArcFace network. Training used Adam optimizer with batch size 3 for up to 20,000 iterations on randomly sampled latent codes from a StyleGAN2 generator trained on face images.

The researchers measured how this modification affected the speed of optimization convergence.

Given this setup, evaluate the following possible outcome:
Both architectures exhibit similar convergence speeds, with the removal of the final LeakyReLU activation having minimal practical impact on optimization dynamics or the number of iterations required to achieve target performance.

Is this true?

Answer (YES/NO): NO